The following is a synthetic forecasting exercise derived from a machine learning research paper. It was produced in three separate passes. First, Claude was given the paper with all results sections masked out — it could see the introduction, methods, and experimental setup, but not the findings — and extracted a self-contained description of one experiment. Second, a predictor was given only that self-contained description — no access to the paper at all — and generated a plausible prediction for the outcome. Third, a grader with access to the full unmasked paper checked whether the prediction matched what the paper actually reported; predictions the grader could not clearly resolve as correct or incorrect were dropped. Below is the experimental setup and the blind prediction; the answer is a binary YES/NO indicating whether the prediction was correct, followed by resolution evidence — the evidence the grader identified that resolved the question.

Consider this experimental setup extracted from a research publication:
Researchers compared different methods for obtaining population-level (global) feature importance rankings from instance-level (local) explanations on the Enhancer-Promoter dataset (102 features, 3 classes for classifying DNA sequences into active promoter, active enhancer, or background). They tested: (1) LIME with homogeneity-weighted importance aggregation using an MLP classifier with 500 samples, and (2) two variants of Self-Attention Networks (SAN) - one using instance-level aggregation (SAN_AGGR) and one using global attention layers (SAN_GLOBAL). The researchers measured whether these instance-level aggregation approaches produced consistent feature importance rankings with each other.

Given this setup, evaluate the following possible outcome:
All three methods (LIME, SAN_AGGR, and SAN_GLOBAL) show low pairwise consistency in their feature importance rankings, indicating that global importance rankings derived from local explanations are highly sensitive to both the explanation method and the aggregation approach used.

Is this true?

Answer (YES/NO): YES